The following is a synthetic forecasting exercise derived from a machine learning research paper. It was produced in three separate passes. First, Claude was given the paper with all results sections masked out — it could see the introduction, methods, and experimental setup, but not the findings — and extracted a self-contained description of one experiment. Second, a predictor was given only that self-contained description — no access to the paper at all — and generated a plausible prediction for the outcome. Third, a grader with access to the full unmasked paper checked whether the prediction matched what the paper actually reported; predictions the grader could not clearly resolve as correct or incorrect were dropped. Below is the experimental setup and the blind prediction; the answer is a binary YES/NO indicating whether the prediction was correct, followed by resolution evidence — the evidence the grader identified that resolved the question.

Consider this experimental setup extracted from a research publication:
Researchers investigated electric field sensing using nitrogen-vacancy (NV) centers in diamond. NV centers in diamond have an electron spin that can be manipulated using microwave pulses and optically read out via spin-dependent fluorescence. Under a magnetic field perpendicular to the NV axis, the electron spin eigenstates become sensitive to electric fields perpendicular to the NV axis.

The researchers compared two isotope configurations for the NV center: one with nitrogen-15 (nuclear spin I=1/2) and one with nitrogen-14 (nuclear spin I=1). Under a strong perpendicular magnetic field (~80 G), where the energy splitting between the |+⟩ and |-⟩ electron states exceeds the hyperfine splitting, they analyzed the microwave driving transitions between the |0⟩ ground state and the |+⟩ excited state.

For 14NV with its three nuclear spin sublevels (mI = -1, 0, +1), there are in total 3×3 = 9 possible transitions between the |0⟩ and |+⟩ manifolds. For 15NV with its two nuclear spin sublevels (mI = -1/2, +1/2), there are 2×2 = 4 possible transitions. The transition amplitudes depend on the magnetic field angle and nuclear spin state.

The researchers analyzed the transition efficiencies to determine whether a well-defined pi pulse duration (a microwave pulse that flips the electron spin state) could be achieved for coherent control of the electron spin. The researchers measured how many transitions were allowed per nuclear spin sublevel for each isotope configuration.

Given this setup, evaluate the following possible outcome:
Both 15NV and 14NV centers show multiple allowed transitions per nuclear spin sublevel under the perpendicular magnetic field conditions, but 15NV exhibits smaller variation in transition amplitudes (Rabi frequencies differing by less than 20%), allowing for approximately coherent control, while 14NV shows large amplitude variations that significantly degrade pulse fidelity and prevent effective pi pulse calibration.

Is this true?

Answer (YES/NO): NO